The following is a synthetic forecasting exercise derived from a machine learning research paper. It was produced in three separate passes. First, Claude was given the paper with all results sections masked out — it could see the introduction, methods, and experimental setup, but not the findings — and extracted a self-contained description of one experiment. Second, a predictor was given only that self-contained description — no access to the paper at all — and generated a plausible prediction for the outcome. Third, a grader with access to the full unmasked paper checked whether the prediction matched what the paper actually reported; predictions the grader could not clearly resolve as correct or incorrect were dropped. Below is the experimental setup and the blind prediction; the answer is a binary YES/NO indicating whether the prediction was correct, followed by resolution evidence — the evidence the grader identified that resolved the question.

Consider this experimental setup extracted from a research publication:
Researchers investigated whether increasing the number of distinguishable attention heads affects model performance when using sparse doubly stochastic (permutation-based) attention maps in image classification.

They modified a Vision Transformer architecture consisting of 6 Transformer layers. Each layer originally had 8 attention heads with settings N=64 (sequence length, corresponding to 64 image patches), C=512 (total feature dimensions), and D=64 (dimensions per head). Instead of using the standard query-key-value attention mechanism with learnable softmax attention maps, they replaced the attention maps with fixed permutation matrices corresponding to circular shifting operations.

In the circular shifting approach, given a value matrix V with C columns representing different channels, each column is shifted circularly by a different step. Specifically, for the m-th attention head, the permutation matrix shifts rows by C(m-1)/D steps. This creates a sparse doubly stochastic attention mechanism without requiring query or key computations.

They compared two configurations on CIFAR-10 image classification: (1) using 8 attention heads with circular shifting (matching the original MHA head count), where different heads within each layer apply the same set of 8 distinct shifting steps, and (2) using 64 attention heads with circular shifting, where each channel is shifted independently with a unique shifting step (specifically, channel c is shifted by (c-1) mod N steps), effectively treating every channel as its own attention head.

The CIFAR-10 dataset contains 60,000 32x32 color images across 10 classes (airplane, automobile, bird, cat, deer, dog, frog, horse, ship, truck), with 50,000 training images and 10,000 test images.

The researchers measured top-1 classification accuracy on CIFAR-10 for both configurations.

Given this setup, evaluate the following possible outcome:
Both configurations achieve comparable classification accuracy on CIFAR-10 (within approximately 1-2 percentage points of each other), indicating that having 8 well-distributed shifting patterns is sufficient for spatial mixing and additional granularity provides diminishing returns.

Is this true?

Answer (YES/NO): NO